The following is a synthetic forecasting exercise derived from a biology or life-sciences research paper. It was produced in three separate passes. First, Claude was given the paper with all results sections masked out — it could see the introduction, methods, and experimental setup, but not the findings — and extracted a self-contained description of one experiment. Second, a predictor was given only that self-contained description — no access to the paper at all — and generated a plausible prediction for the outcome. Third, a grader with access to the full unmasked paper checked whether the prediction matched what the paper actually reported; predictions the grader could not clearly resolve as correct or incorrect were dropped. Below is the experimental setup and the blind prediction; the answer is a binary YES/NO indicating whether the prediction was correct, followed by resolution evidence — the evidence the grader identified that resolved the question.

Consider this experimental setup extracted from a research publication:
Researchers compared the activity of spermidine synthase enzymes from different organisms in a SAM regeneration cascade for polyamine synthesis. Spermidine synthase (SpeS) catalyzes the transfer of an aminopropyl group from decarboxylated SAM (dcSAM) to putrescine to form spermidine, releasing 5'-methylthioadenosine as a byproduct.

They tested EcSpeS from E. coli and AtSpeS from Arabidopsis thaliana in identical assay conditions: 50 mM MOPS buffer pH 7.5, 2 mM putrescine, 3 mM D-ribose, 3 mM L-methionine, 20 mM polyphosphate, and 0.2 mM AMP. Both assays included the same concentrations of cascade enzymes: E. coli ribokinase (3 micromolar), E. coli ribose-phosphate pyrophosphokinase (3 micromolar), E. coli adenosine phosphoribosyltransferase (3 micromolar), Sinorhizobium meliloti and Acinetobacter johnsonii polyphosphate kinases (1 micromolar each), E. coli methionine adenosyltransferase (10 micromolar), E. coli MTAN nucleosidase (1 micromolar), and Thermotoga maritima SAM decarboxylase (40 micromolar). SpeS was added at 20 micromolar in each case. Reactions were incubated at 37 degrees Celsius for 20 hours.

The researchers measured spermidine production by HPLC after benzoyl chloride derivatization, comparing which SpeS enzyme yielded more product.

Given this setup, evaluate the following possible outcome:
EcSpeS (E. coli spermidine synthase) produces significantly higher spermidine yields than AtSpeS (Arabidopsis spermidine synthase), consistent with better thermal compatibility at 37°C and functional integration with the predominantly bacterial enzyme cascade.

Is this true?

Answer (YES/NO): NO